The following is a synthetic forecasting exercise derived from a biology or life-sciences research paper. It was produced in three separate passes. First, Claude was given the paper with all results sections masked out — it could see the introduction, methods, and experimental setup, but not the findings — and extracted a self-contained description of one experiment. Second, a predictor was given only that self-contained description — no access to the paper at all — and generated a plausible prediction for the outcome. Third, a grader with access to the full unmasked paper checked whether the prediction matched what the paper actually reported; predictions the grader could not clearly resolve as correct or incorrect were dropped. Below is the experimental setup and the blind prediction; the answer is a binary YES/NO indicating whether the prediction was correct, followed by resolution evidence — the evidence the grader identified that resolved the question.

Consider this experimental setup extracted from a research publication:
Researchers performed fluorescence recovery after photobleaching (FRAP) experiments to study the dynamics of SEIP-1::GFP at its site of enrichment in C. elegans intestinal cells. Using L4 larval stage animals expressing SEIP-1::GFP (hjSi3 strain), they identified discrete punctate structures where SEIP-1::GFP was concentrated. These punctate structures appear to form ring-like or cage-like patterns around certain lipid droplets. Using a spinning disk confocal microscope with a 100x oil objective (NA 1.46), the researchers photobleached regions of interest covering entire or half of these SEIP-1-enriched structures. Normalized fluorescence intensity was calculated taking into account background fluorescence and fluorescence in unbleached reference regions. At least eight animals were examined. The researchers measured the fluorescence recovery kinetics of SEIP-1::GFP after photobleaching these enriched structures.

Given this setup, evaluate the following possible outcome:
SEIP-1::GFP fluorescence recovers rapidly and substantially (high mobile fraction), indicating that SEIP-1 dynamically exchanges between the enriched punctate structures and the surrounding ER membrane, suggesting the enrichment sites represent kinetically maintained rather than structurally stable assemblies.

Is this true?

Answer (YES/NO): NO